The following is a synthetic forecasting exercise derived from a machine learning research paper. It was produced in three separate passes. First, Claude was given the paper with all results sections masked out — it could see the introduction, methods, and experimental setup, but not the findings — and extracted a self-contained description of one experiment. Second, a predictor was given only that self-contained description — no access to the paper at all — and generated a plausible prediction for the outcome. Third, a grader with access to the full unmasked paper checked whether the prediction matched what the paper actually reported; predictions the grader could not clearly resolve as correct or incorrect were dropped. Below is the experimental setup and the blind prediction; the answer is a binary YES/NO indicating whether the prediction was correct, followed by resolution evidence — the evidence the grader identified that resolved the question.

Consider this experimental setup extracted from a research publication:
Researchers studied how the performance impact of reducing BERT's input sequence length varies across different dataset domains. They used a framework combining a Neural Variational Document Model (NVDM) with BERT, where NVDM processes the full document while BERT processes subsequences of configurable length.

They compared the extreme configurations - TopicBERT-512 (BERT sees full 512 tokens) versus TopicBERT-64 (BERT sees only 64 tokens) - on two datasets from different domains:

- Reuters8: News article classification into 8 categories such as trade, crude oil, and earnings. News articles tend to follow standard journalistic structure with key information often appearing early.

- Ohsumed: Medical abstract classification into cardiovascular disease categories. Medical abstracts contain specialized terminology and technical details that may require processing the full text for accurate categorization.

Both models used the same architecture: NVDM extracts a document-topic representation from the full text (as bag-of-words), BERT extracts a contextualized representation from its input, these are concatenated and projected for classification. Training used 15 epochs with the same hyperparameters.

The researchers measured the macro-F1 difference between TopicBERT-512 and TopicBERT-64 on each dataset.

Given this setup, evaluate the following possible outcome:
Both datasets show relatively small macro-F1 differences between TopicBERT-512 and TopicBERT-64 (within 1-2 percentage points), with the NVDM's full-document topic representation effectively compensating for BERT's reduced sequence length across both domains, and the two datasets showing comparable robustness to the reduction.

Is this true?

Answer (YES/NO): NO